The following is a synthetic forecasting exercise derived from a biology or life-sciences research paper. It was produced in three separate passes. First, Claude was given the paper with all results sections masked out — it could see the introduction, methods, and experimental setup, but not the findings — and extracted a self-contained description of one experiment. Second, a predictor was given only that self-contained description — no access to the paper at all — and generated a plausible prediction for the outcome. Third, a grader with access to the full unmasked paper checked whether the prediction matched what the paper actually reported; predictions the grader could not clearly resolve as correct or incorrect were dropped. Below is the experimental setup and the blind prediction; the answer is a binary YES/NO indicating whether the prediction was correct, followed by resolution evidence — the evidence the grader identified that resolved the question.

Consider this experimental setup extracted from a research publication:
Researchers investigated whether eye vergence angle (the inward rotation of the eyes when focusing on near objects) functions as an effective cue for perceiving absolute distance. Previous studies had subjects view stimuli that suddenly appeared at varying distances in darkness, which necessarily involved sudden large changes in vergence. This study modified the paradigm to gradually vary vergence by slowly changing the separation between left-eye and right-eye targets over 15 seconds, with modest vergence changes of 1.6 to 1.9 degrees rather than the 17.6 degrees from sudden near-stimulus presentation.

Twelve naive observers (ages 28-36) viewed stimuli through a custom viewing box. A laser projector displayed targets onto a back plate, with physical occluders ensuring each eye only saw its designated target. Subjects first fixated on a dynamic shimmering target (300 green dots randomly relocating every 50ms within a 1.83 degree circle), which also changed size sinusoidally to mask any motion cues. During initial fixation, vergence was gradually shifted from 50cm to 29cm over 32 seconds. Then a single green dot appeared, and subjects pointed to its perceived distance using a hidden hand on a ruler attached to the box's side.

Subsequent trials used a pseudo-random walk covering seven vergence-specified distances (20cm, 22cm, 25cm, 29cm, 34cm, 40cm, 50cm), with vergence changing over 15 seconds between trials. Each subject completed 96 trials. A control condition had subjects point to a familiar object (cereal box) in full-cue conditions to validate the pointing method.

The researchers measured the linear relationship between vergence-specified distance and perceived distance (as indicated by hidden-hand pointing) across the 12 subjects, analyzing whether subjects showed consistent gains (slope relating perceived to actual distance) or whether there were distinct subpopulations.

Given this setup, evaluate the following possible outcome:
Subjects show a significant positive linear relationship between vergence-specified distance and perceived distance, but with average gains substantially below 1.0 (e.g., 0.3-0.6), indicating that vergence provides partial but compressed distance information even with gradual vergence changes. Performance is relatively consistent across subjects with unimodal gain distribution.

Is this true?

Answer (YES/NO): NO